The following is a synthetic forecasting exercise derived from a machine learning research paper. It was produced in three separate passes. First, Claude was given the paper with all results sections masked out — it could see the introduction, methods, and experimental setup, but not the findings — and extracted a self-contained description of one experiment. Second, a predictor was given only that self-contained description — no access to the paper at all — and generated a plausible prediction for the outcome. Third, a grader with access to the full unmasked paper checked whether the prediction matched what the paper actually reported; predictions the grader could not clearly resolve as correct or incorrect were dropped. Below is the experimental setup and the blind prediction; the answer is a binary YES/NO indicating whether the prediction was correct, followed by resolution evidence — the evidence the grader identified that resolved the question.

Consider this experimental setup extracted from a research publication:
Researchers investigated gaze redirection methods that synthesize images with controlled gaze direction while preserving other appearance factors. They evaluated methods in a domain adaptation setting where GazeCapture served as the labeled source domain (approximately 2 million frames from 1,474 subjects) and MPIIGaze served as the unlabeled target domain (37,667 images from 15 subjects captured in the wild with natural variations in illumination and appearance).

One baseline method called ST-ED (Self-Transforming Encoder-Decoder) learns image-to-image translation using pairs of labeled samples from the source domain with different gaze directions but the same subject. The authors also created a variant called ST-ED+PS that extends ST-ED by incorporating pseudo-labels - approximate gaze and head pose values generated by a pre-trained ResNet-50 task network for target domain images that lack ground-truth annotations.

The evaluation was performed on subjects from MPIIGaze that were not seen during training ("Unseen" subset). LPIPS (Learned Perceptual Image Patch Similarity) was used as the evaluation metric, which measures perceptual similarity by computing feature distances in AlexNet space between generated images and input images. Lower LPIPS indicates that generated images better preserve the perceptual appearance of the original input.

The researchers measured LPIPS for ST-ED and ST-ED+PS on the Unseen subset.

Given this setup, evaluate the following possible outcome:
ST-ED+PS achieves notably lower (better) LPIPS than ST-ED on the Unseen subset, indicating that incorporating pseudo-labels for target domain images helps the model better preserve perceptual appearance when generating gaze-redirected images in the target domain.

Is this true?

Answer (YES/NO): NO